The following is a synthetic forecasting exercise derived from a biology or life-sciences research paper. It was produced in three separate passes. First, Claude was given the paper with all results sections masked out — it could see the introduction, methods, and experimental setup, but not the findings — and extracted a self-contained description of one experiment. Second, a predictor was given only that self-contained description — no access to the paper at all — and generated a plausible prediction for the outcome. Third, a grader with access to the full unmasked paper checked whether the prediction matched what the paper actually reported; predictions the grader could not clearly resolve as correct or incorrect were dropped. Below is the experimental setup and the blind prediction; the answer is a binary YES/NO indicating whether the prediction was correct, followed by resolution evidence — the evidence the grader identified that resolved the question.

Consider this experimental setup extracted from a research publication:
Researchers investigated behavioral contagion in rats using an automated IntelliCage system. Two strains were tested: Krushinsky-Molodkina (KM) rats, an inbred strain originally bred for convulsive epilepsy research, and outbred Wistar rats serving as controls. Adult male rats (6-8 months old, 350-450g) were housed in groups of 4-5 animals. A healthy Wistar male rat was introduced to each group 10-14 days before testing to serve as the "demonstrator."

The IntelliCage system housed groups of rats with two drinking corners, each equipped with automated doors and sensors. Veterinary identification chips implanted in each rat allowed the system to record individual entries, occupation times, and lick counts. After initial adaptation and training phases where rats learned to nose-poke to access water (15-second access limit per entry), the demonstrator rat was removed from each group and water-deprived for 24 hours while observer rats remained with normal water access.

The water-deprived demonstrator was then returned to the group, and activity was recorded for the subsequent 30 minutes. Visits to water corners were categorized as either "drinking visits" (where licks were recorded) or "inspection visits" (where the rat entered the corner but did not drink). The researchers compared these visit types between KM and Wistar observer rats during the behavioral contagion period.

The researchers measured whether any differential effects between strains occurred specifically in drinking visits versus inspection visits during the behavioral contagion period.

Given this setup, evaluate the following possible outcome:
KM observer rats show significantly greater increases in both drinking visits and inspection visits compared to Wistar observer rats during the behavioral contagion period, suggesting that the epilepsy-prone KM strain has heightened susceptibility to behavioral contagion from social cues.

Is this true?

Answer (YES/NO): NO